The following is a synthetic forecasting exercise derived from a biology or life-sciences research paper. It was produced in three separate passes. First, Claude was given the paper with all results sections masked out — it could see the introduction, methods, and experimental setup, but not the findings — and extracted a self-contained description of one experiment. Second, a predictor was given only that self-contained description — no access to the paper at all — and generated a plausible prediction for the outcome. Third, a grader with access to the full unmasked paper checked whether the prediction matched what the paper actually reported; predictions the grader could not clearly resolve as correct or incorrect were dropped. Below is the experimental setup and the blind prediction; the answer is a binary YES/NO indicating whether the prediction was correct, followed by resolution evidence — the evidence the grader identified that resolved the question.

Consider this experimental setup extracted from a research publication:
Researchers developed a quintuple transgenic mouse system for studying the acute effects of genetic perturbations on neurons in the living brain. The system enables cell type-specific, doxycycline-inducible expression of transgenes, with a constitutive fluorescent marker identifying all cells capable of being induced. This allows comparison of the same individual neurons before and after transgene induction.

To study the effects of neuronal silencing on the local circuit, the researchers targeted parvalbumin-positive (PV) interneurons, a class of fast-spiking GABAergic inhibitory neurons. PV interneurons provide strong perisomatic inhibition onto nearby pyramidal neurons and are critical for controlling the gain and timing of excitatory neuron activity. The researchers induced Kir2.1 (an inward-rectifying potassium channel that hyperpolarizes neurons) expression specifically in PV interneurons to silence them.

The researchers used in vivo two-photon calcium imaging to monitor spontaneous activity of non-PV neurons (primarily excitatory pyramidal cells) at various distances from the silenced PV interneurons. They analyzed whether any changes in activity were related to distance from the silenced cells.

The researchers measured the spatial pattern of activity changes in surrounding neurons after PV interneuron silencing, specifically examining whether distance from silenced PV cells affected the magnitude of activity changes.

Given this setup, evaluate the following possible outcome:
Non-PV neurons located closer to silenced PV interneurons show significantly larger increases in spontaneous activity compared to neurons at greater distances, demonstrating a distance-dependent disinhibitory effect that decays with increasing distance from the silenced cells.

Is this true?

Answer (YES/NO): YES